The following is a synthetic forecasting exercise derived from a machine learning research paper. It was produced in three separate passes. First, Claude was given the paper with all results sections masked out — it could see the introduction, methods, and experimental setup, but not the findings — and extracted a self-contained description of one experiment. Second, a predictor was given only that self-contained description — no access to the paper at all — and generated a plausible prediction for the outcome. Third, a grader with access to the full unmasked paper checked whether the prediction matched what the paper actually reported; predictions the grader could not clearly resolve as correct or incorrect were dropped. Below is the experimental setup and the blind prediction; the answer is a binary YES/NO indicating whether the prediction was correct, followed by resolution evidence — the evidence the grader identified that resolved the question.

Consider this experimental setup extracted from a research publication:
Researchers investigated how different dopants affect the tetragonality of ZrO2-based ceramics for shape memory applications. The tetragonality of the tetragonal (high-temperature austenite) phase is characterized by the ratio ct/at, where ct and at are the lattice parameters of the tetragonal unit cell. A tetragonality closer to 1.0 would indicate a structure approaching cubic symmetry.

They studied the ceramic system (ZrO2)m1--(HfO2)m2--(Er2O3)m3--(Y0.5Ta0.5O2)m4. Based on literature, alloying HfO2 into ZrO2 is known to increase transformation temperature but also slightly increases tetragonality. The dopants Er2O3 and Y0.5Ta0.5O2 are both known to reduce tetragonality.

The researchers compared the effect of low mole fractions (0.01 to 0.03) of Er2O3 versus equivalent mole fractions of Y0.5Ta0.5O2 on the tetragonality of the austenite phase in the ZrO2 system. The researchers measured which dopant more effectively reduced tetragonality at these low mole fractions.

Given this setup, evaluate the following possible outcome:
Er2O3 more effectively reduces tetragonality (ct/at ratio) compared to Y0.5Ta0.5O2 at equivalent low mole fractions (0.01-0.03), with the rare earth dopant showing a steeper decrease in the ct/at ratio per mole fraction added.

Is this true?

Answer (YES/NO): YES